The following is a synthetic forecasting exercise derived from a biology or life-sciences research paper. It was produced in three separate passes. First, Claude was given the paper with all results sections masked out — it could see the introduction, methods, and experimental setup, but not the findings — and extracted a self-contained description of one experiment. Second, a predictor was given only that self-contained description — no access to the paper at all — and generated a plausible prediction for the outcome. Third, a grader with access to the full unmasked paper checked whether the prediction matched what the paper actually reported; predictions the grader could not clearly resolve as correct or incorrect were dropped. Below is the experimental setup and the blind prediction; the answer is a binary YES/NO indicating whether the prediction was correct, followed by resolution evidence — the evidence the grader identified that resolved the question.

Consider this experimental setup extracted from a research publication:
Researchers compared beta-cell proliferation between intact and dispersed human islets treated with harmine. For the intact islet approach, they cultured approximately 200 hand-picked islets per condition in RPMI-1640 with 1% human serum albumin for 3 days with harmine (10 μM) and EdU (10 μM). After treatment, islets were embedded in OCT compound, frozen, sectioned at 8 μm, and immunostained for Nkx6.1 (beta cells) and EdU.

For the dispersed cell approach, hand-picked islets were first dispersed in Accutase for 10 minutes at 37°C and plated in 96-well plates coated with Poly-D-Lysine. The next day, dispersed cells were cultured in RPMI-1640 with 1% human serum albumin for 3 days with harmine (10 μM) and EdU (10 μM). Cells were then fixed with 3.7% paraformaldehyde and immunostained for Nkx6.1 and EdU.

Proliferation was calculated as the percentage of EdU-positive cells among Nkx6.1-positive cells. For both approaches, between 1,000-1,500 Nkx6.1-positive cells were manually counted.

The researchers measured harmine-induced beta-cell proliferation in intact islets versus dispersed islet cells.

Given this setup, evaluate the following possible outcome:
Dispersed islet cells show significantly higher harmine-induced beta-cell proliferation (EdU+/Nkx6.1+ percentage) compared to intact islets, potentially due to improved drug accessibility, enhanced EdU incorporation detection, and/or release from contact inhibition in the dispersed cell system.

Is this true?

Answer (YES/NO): YES